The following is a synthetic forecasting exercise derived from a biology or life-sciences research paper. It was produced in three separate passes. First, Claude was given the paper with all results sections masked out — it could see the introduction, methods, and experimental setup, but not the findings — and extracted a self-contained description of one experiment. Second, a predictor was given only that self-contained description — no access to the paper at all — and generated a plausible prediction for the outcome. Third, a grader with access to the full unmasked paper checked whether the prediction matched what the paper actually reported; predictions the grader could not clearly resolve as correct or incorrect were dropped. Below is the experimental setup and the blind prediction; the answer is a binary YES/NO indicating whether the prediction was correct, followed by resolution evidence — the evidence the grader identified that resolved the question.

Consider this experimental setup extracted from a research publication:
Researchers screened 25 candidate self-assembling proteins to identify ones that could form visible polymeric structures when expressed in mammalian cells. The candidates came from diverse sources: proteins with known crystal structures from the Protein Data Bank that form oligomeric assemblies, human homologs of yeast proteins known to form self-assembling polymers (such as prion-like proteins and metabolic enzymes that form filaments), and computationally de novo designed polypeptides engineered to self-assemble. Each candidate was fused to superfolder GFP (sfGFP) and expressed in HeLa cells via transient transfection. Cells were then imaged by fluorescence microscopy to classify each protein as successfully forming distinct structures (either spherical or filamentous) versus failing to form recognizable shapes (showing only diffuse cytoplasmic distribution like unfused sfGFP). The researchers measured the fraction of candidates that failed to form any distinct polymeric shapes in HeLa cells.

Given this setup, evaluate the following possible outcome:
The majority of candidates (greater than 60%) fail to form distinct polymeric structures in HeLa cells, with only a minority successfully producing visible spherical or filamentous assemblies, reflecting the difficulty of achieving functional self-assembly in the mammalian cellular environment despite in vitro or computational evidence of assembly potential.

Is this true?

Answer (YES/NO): NO